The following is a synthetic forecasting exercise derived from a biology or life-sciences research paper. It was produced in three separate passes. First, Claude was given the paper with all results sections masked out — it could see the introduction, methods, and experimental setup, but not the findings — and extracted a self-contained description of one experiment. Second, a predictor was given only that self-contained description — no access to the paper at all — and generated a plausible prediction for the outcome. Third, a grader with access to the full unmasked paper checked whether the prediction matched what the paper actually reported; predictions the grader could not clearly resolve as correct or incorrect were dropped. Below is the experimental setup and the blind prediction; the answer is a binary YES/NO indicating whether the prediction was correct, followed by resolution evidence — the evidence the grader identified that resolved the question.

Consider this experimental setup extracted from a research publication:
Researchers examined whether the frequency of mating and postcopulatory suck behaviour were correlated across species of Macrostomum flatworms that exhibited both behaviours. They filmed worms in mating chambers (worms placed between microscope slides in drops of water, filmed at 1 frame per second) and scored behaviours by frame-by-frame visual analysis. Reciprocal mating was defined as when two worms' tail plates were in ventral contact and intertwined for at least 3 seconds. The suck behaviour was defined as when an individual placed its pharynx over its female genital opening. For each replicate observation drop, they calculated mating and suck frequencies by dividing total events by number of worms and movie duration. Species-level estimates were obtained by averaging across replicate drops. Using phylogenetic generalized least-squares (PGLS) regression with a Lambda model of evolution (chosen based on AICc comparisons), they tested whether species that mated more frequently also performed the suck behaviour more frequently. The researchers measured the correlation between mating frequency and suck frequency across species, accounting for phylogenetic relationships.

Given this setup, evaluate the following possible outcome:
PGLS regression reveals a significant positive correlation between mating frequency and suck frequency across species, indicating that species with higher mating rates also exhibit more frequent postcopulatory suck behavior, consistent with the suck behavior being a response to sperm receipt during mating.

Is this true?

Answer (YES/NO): YES